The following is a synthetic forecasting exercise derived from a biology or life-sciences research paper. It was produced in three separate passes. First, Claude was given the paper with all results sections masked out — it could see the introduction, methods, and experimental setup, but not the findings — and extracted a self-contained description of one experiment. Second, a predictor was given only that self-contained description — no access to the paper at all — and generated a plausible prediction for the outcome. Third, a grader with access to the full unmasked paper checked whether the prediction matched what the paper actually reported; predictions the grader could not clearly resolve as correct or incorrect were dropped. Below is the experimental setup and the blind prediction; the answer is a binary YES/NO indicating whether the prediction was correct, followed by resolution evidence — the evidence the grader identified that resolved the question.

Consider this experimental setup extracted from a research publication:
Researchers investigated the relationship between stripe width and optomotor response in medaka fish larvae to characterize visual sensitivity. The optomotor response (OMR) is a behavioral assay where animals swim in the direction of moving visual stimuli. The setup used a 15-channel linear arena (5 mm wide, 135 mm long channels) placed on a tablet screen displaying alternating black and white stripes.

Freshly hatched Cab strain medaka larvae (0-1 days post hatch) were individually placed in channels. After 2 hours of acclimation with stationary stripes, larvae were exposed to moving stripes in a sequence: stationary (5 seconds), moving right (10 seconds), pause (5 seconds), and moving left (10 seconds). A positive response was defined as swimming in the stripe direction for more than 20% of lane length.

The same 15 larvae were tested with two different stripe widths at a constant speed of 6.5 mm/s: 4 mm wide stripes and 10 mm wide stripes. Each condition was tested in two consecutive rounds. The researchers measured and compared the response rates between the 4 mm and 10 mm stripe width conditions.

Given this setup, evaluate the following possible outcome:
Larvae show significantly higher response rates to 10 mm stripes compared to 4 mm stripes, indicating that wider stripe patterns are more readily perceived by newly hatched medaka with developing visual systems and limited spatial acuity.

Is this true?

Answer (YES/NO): NO